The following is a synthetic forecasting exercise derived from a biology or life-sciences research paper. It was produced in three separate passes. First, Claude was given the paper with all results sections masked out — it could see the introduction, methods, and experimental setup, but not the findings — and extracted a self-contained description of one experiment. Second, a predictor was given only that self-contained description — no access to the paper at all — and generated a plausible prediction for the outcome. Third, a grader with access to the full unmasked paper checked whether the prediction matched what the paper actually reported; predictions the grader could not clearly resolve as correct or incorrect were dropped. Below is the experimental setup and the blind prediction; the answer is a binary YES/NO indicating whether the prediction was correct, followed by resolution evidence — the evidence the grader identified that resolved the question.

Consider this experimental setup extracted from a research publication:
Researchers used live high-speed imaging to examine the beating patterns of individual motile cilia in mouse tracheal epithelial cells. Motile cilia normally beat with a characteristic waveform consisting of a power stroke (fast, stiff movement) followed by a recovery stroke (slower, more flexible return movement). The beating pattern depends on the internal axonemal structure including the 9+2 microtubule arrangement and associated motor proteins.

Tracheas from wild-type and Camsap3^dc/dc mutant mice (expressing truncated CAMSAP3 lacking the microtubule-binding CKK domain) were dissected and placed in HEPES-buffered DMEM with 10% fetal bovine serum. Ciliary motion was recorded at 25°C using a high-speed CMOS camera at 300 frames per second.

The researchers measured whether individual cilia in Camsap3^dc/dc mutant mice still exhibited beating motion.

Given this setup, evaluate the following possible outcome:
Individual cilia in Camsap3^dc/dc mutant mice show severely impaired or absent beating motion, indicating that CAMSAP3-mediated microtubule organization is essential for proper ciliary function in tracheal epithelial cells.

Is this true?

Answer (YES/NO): NO